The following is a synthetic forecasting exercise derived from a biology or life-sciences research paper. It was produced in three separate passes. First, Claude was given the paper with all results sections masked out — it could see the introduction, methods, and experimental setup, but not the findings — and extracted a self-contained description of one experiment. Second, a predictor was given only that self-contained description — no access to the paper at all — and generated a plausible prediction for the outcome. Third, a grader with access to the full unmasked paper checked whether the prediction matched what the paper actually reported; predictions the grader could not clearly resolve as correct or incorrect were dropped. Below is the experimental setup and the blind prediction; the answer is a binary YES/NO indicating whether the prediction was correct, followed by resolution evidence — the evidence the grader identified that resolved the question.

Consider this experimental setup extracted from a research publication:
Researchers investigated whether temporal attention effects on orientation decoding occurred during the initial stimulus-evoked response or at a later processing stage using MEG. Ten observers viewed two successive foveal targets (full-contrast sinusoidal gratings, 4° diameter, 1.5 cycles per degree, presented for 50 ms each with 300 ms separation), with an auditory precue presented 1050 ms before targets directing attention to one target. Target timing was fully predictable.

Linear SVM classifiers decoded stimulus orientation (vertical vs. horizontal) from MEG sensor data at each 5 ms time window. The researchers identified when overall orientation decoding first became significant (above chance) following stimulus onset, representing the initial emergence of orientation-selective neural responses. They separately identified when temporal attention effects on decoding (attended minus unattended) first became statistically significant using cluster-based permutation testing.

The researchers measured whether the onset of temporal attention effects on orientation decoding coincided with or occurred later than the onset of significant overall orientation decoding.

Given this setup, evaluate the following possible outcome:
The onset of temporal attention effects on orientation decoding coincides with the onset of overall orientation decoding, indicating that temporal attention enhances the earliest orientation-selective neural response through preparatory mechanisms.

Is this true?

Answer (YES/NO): NO